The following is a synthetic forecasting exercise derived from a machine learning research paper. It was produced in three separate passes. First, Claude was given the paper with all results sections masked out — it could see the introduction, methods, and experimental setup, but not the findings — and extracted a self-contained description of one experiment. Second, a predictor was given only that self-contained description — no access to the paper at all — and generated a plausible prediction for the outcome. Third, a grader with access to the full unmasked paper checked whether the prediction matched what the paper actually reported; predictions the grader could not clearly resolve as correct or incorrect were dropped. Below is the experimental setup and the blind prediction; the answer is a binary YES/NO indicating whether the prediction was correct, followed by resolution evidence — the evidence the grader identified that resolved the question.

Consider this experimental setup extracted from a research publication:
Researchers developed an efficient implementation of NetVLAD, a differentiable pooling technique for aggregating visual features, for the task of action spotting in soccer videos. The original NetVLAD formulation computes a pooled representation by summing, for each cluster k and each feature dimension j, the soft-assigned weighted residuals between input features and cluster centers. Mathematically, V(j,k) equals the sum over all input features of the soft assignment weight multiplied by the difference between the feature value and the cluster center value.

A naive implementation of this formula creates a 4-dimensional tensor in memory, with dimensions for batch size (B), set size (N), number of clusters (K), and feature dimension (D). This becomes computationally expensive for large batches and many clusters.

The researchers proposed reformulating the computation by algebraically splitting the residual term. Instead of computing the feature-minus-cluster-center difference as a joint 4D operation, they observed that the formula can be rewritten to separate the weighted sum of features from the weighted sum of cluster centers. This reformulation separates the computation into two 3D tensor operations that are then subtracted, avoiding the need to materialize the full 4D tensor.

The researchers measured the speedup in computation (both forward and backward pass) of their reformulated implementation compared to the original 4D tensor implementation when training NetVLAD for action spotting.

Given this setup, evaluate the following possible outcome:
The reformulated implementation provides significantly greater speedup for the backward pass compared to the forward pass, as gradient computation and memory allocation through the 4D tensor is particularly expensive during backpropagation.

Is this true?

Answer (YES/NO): NO